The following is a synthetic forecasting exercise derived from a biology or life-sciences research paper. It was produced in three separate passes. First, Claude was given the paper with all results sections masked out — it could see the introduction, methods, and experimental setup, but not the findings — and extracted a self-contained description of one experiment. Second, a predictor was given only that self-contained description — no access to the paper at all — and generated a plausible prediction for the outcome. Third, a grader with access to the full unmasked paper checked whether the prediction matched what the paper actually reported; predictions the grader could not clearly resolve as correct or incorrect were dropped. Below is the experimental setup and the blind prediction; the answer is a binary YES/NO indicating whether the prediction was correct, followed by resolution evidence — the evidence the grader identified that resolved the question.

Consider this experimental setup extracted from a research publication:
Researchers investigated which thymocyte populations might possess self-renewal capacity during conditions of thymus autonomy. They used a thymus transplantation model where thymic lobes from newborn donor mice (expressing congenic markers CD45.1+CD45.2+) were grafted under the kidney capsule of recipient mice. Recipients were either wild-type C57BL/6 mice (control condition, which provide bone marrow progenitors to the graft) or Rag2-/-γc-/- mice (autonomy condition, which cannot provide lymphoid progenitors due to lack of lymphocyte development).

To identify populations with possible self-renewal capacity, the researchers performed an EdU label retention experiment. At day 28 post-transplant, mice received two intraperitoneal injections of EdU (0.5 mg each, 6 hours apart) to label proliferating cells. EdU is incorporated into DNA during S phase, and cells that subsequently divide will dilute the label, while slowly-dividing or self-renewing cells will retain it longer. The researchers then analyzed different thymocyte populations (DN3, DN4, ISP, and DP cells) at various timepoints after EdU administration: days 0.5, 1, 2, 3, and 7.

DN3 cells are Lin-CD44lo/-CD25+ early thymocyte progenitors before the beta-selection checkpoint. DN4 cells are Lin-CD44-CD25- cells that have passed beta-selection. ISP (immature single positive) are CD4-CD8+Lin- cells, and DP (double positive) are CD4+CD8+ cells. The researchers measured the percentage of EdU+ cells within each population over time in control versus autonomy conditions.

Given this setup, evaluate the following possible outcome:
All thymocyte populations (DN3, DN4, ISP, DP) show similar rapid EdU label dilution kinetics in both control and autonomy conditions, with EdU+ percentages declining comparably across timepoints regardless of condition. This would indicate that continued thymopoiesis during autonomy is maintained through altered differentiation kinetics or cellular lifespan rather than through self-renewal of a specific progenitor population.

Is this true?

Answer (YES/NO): NO